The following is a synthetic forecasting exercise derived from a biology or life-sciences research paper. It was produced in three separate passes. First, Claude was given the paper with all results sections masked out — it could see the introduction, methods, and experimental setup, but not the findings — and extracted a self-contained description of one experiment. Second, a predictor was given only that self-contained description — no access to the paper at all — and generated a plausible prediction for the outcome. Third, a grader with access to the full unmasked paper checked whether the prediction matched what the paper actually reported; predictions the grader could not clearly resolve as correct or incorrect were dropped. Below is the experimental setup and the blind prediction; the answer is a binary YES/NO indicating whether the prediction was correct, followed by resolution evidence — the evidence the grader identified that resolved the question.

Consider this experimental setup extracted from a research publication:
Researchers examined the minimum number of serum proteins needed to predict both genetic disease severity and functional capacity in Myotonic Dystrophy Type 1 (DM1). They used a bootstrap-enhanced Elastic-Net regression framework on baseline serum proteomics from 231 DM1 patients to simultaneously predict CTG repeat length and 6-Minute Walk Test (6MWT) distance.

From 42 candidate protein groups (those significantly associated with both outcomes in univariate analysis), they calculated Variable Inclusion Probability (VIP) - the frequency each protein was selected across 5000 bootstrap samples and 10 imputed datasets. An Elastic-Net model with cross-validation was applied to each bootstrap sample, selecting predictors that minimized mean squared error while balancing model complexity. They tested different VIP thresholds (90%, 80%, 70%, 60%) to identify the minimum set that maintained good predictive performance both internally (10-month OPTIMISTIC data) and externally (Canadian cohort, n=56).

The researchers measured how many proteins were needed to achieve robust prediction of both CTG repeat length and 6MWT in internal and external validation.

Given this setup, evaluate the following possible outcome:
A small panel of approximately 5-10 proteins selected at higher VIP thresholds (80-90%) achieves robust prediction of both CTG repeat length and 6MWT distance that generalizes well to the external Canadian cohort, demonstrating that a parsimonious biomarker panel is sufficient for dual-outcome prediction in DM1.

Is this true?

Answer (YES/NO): NO